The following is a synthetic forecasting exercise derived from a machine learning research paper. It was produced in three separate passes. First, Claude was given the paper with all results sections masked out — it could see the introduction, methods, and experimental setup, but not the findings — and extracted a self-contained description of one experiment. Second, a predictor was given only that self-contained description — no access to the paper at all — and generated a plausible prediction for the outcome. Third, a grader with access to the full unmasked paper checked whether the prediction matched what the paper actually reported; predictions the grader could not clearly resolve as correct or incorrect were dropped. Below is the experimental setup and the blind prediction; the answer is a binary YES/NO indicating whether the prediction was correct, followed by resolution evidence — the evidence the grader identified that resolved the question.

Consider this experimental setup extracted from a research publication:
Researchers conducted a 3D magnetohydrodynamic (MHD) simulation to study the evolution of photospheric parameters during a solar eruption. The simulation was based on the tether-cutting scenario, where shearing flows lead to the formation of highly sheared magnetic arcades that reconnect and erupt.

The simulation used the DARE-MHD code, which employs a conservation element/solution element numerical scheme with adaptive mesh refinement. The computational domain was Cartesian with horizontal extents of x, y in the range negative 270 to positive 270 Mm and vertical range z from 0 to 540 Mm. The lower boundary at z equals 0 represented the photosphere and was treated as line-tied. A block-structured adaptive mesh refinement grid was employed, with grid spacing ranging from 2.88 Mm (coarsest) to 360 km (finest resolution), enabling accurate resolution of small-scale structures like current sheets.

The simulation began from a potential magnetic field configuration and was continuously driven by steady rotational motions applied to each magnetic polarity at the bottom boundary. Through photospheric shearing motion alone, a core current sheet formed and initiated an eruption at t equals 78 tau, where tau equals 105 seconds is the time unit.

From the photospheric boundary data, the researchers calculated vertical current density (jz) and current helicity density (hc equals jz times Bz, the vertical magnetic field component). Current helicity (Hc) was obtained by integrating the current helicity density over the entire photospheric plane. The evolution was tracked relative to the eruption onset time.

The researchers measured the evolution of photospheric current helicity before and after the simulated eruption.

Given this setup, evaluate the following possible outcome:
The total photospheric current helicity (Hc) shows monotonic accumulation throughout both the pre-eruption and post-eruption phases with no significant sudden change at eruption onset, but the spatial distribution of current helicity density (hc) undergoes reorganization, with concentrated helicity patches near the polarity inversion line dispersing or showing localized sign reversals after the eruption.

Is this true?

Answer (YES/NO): NO